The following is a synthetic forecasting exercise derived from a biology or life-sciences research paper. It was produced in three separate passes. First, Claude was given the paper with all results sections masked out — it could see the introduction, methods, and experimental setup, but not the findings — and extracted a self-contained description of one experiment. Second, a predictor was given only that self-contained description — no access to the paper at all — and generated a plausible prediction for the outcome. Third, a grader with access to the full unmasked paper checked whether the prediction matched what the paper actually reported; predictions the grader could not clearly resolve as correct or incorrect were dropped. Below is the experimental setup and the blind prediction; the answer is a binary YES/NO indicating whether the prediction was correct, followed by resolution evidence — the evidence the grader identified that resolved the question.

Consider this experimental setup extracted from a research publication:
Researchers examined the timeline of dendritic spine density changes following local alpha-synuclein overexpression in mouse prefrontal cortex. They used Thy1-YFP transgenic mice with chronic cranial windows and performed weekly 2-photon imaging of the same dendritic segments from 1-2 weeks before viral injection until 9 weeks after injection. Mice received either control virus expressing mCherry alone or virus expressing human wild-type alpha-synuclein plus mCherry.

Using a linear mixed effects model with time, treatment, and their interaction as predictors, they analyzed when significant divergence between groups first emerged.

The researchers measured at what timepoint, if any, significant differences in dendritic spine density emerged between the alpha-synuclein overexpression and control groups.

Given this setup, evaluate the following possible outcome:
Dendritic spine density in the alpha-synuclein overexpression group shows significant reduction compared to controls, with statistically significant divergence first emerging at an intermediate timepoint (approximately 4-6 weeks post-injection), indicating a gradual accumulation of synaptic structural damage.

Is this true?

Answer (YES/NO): NO